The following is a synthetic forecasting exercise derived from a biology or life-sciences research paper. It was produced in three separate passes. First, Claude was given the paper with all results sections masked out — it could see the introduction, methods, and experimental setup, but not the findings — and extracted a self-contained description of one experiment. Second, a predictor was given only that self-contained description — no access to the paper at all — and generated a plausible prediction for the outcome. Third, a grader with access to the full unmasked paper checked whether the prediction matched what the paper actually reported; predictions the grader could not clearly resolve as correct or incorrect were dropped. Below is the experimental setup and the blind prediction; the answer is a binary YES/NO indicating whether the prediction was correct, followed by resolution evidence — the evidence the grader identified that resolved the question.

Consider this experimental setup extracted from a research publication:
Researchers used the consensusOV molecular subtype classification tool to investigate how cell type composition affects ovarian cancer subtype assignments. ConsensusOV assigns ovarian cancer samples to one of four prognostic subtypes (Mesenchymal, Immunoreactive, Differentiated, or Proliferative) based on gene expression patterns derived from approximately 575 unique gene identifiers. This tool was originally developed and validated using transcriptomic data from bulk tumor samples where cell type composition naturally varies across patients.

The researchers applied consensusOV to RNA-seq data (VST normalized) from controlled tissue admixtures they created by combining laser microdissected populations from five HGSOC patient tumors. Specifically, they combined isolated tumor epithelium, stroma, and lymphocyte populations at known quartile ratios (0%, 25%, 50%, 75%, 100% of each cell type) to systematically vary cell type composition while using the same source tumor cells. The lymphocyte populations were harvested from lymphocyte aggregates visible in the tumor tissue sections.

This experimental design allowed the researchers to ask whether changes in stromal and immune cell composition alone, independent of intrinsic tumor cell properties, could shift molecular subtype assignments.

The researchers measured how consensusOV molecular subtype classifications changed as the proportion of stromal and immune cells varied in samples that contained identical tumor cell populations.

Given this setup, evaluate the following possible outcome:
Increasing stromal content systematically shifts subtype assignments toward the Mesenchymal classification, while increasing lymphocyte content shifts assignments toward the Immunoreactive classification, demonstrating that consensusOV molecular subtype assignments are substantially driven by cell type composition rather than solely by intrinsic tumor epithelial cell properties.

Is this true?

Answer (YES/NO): YES